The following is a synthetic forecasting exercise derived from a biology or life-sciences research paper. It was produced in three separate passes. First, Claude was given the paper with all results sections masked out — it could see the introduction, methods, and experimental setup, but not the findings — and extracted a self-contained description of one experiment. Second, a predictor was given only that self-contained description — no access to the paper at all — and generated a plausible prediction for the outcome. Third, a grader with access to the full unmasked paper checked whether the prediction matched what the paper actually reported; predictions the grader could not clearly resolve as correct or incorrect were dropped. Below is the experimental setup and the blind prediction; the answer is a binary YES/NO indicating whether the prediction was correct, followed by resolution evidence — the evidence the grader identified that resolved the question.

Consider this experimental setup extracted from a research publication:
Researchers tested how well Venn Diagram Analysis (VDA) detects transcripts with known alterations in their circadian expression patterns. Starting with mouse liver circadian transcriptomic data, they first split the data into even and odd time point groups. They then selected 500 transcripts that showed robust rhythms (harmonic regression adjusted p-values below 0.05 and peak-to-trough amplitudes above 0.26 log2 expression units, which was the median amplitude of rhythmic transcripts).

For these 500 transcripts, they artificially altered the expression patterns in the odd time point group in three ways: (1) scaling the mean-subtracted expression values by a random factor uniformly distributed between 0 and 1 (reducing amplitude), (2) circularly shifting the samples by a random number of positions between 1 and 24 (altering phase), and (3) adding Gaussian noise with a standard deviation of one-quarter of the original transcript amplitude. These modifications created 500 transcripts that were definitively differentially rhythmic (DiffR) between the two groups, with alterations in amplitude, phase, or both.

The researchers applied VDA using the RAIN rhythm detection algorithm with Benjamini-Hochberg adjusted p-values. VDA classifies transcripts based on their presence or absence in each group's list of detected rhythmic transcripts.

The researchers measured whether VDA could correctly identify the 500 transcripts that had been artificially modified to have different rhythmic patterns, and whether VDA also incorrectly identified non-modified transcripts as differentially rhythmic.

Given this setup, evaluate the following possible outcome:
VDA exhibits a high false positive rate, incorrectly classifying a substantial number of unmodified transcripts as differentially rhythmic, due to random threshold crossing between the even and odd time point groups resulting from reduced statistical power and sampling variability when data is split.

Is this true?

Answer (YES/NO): YES